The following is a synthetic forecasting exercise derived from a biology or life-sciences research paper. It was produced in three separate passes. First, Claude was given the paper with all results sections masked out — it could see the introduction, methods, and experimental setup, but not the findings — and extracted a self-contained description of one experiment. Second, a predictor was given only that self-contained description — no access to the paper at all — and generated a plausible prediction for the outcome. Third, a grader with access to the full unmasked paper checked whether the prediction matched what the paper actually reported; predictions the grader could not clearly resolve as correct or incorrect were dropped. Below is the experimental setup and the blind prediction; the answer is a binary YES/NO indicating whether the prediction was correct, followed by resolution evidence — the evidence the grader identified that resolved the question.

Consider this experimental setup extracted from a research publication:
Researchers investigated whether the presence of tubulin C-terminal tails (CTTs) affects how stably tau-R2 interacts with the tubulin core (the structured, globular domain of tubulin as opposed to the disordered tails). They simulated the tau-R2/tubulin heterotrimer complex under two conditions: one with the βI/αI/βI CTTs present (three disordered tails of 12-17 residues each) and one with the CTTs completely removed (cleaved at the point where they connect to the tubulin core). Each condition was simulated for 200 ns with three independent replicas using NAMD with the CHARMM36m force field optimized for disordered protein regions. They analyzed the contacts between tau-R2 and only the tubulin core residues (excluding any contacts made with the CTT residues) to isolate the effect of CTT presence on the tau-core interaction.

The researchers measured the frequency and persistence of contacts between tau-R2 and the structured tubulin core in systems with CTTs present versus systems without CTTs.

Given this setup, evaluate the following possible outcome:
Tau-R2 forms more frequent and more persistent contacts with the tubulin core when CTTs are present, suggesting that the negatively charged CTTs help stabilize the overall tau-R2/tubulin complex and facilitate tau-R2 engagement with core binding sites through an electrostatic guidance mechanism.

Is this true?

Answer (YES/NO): NO